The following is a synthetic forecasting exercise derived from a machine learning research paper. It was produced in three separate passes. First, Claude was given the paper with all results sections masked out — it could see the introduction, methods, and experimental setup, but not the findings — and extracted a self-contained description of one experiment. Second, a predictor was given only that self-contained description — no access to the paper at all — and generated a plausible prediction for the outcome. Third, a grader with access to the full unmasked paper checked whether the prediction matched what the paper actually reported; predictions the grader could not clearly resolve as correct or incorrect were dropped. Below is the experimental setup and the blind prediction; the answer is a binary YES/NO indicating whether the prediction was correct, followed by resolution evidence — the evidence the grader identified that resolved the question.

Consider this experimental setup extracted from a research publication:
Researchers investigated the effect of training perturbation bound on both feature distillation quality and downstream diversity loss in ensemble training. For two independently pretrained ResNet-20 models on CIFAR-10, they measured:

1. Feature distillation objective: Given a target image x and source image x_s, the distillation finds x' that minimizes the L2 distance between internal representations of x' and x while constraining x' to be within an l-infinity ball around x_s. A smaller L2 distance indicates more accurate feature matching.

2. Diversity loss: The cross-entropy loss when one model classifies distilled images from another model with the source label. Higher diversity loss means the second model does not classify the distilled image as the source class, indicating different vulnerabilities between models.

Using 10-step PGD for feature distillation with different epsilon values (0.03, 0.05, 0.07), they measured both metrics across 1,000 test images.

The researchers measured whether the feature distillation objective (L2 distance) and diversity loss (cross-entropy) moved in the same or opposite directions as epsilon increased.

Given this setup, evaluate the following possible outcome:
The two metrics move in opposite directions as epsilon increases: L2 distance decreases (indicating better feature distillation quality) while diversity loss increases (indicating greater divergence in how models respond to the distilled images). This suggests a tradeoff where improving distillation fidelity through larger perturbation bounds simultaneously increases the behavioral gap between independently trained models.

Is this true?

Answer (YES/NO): YES